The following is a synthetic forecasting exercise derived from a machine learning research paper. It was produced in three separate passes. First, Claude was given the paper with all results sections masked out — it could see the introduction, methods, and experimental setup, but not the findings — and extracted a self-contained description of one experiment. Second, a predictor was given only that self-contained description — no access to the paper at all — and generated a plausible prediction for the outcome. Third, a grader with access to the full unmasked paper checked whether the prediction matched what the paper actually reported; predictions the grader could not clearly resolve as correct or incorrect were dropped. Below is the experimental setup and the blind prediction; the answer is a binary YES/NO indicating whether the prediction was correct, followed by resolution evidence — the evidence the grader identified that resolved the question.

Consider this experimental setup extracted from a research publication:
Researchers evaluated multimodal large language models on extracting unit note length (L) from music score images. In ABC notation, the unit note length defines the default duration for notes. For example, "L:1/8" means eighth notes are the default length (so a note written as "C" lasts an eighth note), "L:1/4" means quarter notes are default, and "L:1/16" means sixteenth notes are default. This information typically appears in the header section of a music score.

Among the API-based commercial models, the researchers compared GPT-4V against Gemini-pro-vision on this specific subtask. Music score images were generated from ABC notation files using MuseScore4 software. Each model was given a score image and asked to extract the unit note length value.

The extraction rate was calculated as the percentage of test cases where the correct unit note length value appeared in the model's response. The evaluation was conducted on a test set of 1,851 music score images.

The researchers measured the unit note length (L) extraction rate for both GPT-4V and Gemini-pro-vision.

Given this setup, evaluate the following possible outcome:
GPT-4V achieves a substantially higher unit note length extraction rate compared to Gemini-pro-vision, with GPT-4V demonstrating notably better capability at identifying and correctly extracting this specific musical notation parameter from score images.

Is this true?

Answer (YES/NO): NO